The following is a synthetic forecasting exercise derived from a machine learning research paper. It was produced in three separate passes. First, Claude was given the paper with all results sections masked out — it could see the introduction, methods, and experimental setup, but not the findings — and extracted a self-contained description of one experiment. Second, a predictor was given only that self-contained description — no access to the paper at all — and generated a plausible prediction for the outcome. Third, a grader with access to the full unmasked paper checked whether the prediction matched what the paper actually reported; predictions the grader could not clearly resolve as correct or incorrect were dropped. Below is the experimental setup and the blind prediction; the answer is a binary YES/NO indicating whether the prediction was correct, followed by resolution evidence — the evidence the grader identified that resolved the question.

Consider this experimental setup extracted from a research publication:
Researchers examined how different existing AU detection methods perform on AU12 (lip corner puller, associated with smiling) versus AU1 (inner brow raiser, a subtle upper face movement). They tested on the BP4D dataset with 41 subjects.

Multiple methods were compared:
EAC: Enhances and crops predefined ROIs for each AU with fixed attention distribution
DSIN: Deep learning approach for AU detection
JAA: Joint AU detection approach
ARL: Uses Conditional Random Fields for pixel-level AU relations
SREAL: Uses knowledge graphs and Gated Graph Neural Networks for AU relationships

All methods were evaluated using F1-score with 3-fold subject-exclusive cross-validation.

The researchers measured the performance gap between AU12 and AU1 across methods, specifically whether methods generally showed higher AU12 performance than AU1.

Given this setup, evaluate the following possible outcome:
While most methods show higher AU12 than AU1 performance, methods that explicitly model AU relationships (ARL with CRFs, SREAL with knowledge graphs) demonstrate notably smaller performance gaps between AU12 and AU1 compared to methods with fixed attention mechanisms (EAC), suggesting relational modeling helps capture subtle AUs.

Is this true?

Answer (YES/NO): NO